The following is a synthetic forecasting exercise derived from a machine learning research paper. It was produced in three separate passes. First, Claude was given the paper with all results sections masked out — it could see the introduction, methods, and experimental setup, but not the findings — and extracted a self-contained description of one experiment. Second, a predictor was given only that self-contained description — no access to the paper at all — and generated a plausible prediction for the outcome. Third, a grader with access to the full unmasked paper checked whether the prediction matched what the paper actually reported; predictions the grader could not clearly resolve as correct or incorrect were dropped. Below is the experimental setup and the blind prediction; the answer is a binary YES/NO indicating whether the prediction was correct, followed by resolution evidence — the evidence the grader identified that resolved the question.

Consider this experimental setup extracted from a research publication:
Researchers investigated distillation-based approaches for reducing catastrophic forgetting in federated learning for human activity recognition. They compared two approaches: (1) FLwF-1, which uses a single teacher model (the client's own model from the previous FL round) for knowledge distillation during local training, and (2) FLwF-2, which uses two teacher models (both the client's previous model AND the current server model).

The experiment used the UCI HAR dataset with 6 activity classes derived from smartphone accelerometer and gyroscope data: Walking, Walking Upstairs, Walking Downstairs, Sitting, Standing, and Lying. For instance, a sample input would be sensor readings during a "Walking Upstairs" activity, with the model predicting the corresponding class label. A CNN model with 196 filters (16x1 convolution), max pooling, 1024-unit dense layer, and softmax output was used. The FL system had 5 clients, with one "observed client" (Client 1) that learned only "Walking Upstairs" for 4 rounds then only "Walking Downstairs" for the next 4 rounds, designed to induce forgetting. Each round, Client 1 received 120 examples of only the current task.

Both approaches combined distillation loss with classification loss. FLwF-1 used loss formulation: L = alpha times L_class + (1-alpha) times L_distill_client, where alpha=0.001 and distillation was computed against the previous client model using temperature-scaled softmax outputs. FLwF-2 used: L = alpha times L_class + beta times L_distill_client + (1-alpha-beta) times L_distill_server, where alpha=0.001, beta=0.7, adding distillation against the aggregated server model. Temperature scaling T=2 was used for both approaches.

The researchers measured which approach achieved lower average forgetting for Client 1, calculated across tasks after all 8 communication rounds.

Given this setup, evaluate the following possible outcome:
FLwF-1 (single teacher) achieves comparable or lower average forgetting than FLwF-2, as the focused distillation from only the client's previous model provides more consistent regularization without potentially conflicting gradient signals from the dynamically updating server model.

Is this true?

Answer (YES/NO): NO